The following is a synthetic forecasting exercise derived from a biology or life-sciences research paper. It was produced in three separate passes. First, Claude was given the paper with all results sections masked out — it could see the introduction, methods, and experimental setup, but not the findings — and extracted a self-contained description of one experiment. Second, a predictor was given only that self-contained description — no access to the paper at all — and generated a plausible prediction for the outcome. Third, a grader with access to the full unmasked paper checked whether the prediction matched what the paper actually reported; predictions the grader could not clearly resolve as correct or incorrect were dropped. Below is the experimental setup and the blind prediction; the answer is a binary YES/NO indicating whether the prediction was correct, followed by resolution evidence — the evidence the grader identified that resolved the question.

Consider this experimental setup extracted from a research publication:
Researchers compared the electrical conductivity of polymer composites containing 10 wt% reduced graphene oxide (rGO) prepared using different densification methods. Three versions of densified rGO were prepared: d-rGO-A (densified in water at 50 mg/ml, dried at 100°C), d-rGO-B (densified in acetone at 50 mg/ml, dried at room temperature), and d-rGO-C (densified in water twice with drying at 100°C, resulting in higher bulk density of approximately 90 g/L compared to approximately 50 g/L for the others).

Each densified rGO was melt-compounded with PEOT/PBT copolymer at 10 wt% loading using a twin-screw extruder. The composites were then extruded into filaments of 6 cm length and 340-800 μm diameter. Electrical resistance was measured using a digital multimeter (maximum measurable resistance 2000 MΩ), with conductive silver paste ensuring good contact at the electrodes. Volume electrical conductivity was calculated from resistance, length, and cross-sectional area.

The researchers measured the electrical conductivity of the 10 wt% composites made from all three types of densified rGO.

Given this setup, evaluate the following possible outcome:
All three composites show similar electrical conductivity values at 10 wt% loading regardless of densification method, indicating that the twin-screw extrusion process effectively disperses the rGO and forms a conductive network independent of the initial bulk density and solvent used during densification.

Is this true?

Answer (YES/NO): NO